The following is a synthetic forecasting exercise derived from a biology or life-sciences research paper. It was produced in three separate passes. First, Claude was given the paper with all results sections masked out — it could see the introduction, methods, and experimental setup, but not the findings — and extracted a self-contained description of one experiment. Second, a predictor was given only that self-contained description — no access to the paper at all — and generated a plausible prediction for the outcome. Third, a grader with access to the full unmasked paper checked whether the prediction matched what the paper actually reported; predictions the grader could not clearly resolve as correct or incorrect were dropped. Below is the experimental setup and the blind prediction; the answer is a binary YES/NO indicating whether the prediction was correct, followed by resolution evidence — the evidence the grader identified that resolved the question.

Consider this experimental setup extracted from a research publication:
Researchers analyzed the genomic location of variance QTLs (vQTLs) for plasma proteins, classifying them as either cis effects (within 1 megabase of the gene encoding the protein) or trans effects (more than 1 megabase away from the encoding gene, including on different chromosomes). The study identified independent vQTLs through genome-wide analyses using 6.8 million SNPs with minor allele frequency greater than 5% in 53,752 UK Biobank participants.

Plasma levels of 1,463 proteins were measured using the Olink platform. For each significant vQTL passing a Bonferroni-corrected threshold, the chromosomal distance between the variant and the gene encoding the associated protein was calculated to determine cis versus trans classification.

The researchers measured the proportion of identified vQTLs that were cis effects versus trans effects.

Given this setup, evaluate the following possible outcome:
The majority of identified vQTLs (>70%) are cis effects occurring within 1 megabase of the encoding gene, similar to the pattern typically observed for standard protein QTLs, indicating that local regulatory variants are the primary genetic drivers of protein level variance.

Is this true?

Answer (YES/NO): YES